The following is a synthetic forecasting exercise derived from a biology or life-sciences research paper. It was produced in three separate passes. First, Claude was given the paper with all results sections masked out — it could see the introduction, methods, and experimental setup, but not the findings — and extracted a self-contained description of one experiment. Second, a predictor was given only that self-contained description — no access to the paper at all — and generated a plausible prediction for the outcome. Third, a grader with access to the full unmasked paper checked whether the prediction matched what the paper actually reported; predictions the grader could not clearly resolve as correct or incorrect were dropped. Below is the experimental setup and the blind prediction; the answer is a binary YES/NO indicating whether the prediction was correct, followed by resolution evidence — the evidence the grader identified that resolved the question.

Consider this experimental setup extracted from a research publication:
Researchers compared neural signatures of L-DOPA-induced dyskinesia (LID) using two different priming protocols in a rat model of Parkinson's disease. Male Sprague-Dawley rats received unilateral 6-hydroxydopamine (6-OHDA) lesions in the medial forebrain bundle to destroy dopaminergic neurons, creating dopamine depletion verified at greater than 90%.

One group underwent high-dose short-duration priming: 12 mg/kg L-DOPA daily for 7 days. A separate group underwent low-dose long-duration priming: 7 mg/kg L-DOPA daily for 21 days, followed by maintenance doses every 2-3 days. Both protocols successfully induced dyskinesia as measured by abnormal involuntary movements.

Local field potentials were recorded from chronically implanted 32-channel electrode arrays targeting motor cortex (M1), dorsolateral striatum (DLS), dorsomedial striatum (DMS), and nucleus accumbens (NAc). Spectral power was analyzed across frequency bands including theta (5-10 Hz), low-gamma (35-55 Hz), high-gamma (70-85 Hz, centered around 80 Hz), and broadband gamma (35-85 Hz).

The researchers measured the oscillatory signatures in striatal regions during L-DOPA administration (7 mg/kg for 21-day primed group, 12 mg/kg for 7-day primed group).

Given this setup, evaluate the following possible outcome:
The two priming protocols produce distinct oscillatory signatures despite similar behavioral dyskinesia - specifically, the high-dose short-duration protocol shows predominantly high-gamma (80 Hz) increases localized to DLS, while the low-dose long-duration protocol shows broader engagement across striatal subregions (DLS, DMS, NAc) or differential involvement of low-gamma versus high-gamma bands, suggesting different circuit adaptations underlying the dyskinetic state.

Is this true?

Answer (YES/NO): NO